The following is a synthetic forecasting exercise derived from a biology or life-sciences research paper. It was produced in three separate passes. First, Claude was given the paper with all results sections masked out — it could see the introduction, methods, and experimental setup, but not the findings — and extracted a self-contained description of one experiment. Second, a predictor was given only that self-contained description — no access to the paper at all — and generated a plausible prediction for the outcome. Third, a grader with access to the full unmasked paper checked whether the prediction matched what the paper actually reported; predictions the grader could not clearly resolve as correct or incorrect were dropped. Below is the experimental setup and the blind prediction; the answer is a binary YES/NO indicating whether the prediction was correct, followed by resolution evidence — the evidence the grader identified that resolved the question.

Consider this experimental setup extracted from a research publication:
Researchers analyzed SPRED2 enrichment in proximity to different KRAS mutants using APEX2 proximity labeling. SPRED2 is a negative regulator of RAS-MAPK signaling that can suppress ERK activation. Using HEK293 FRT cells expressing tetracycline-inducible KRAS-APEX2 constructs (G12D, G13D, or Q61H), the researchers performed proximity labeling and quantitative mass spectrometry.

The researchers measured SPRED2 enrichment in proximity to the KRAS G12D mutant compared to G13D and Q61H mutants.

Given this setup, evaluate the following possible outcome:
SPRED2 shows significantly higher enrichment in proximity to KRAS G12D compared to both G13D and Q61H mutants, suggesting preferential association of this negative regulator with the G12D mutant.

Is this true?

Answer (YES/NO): NO